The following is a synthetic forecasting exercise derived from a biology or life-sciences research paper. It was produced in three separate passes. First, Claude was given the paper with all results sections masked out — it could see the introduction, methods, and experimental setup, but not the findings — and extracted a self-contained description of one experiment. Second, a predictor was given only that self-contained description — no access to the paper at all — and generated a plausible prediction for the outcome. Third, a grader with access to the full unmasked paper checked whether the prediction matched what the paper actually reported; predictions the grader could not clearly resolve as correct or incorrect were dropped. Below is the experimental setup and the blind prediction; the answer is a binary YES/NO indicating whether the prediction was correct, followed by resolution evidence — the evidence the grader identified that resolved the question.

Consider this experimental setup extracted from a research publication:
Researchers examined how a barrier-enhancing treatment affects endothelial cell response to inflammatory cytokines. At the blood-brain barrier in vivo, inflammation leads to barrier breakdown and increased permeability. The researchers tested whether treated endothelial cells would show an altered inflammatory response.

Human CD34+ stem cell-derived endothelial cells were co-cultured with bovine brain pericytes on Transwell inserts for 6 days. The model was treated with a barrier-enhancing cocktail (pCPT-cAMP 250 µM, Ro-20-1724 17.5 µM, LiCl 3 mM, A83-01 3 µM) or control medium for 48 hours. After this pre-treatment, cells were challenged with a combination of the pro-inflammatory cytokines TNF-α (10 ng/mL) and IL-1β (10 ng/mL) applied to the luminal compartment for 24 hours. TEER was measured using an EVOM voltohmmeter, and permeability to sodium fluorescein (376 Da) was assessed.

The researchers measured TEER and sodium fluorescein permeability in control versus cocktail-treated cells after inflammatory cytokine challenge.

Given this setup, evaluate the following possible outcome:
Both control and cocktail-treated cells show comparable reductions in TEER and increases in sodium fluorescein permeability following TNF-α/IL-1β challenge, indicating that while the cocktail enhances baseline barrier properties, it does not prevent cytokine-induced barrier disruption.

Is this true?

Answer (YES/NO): YES